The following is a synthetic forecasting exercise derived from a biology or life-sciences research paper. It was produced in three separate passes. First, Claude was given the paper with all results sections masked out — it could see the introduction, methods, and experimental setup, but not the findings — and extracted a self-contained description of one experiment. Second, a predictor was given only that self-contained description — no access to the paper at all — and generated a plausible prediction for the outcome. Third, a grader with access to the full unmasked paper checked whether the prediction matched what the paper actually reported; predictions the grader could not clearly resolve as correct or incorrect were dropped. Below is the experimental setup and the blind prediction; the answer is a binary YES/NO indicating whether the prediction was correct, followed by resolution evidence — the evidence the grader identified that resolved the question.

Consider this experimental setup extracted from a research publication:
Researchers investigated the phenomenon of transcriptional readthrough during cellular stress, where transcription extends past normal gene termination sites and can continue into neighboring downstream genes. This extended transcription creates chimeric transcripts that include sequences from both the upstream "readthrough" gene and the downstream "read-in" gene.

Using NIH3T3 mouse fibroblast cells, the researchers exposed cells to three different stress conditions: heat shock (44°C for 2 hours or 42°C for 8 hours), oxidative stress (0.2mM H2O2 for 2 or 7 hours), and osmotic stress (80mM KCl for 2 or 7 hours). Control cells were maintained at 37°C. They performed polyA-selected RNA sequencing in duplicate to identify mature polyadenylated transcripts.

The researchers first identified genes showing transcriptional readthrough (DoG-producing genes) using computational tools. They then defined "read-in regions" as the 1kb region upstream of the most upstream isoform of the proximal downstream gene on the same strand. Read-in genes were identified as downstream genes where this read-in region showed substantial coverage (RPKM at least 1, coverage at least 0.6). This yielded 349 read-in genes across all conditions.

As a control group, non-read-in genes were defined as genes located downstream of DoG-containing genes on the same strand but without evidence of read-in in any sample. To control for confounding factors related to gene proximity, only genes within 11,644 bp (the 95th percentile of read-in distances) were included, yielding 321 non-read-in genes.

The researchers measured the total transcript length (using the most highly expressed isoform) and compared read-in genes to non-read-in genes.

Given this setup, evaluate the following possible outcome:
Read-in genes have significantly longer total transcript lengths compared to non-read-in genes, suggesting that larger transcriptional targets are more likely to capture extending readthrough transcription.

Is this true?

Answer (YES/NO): NO